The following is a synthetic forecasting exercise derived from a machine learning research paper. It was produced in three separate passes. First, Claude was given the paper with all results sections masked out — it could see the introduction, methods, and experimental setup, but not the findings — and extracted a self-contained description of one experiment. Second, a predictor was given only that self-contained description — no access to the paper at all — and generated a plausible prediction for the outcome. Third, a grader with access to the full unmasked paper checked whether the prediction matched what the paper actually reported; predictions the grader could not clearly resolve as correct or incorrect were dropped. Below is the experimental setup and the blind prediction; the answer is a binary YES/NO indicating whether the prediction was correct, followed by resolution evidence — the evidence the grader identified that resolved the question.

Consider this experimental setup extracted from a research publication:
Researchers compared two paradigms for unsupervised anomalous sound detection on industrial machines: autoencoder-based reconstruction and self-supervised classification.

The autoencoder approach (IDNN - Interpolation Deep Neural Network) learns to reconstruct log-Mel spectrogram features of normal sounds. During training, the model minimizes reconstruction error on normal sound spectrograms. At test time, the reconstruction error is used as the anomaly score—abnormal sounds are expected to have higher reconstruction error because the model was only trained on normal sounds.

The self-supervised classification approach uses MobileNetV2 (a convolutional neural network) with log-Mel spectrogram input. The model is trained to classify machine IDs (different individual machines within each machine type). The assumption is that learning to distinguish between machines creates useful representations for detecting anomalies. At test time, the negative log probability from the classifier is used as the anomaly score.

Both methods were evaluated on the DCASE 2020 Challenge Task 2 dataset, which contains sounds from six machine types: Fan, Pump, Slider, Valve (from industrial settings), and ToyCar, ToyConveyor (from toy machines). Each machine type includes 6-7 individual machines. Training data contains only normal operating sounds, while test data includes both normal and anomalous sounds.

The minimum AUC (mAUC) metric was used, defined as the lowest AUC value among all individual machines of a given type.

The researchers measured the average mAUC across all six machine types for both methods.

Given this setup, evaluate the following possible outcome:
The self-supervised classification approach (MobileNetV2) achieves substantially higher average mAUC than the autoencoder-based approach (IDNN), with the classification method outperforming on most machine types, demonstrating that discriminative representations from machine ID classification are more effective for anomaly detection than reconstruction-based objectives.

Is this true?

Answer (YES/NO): NO